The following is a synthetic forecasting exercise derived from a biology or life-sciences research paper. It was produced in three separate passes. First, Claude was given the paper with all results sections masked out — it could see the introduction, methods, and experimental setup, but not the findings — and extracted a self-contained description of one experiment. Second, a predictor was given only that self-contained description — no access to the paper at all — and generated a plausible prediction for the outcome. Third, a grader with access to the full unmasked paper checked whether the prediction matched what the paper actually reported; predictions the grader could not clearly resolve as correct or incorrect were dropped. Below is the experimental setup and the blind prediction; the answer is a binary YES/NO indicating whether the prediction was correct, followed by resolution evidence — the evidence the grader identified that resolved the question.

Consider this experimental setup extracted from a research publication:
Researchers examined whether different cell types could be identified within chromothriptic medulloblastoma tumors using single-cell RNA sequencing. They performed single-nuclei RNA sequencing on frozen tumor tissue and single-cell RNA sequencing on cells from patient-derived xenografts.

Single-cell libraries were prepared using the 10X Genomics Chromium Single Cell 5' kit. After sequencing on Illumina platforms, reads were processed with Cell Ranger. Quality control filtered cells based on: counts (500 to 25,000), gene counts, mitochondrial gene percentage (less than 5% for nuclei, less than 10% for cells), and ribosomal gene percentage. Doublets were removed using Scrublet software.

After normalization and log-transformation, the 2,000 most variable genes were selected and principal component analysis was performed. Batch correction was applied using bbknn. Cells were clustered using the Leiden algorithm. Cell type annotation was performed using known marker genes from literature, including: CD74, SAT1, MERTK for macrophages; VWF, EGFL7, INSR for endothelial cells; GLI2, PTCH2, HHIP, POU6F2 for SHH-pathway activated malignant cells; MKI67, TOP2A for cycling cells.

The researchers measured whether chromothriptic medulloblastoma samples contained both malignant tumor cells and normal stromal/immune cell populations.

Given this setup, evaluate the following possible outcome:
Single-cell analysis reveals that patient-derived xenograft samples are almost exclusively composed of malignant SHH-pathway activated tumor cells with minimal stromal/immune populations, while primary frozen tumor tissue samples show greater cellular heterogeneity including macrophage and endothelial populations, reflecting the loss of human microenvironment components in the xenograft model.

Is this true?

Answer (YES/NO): NO